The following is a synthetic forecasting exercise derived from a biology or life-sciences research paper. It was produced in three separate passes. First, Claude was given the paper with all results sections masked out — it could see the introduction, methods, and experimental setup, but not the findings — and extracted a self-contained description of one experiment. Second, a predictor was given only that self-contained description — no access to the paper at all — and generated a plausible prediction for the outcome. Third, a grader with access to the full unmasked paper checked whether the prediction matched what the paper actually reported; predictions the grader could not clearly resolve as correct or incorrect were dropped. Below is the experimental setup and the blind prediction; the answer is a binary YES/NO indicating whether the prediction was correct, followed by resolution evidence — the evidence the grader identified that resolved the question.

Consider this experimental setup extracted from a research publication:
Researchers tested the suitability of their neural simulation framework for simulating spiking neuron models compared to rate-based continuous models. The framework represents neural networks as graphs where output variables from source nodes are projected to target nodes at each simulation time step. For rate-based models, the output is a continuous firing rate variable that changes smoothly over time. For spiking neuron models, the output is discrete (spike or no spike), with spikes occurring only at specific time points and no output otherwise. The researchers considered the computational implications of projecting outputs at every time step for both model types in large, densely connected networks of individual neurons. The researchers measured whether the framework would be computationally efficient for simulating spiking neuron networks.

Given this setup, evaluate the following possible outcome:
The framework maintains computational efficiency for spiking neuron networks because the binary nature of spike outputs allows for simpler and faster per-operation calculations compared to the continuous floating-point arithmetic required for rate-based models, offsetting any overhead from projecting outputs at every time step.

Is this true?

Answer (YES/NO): NO